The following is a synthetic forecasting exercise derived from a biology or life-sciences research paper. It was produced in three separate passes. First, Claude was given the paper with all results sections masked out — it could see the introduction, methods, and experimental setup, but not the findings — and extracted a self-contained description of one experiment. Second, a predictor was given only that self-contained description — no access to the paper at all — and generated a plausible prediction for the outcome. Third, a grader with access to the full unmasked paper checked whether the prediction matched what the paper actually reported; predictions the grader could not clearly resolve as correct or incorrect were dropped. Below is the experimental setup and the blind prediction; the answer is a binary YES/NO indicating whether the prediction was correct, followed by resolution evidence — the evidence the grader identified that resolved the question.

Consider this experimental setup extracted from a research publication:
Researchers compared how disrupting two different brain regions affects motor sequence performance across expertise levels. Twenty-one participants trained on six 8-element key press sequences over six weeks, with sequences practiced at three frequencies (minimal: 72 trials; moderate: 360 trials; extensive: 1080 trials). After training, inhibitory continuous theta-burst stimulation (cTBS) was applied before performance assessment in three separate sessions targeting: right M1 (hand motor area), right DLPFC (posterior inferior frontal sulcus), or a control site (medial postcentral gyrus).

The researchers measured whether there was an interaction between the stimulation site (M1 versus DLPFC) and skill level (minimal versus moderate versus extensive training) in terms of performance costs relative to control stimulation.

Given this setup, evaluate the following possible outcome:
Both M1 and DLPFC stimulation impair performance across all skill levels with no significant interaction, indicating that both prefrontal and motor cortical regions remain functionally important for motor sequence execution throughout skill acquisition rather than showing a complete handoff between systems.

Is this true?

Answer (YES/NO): NO